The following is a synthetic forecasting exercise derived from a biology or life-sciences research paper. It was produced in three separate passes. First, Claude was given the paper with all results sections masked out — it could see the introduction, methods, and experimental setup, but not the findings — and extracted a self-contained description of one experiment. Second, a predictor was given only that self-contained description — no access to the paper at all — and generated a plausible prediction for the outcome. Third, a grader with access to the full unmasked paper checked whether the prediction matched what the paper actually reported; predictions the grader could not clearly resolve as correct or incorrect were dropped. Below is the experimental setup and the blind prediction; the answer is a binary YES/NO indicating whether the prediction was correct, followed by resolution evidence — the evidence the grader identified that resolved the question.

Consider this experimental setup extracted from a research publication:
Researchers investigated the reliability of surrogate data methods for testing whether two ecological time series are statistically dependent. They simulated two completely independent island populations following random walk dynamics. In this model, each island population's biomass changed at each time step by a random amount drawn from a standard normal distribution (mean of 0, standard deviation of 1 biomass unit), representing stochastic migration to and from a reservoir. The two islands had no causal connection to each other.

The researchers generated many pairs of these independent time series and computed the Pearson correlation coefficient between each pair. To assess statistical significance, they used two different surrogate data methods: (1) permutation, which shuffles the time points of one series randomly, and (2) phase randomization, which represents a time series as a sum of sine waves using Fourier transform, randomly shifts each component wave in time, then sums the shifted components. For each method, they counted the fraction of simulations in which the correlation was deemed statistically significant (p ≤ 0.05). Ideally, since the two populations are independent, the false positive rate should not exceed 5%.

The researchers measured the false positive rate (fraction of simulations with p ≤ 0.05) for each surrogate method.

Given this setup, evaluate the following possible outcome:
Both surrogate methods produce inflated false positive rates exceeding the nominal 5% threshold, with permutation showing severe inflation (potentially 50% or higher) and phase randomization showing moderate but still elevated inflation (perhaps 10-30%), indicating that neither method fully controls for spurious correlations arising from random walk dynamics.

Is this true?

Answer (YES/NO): YES